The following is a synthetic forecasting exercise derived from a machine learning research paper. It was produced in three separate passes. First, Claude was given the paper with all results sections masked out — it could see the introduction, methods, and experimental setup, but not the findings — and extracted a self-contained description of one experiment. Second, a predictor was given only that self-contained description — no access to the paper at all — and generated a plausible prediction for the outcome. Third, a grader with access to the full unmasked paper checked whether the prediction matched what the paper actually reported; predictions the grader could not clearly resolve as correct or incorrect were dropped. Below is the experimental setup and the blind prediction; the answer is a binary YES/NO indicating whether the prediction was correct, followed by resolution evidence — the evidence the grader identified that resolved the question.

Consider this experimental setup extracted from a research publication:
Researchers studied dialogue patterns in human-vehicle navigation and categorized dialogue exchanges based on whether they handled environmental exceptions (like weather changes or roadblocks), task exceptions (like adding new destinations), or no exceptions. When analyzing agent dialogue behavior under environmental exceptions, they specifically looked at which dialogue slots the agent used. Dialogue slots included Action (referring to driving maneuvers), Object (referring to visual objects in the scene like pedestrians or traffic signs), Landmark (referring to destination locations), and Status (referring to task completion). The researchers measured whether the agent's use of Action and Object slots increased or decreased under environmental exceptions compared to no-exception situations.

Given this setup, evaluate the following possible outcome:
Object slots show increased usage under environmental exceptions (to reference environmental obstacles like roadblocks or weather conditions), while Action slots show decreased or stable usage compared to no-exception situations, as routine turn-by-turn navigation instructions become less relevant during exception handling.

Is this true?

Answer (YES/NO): NO